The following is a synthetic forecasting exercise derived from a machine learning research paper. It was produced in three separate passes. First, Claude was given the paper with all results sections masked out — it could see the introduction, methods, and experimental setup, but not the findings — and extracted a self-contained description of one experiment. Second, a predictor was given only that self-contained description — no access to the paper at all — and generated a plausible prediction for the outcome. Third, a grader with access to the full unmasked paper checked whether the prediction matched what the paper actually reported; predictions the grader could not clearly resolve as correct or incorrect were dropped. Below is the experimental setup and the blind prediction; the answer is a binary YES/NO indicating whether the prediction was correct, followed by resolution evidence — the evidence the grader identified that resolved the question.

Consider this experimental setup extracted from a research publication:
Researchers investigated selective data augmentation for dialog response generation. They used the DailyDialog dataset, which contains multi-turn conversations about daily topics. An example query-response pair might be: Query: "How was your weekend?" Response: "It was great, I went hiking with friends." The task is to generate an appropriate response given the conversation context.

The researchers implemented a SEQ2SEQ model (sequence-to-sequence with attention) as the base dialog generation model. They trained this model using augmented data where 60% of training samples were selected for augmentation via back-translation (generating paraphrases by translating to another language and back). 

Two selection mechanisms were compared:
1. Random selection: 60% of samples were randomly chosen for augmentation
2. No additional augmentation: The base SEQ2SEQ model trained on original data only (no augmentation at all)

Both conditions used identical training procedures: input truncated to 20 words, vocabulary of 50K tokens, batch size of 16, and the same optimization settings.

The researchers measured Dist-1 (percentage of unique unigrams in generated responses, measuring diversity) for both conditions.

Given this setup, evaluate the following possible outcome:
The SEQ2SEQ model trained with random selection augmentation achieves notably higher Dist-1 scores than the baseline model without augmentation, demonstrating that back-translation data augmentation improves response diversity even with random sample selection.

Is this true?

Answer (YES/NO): NO